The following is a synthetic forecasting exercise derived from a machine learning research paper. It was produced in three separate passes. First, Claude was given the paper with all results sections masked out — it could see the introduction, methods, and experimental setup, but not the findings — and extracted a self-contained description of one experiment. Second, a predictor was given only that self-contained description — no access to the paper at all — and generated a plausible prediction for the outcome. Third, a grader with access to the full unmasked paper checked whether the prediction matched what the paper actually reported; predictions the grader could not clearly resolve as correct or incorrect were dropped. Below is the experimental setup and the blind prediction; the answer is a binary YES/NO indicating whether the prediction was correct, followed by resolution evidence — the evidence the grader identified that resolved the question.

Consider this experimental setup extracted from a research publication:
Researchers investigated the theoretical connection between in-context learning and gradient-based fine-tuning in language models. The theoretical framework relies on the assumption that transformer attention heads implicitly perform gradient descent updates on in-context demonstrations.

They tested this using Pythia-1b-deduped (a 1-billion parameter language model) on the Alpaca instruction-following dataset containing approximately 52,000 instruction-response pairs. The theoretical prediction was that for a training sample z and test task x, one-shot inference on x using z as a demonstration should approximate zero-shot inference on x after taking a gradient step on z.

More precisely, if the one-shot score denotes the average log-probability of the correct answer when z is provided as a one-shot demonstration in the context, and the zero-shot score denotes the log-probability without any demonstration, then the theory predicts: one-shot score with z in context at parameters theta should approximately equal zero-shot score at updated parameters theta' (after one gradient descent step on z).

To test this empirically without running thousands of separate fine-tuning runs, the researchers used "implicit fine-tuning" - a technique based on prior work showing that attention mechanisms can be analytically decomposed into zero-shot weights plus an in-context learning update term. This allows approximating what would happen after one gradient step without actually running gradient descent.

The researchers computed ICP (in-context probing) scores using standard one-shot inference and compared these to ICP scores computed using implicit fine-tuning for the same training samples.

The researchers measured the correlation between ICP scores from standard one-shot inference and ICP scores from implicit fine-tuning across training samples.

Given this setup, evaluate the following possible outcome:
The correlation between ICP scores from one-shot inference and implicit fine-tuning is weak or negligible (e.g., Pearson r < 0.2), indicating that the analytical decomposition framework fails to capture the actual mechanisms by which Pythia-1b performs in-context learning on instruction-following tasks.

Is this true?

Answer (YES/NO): NO